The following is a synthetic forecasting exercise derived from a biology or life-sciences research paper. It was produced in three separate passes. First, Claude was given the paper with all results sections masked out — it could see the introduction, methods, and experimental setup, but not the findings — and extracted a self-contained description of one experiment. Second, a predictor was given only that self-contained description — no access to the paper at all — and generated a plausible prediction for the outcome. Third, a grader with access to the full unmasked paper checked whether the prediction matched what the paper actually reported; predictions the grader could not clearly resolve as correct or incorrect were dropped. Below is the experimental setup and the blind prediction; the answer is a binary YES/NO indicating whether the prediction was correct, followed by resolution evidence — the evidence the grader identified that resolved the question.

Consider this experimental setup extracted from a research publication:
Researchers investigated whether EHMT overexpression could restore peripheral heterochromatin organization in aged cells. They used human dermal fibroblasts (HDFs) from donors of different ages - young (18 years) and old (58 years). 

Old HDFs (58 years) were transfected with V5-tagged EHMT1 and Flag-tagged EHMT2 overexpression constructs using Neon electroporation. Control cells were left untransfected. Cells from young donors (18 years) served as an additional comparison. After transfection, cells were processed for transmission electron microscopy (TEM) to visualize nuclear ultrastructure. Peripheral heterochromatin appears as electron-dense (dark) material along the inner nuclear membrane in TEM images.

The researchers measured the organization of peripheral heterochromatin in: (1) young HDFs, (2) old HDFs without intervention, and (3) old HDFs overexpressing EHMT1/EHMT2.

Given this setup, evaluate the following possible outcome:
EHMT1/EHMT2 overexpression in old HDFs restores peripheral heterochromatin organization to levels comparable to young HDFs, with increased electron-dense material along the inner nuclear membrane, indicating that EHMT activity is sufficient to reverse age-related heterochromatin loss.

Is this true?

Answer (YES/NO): YES